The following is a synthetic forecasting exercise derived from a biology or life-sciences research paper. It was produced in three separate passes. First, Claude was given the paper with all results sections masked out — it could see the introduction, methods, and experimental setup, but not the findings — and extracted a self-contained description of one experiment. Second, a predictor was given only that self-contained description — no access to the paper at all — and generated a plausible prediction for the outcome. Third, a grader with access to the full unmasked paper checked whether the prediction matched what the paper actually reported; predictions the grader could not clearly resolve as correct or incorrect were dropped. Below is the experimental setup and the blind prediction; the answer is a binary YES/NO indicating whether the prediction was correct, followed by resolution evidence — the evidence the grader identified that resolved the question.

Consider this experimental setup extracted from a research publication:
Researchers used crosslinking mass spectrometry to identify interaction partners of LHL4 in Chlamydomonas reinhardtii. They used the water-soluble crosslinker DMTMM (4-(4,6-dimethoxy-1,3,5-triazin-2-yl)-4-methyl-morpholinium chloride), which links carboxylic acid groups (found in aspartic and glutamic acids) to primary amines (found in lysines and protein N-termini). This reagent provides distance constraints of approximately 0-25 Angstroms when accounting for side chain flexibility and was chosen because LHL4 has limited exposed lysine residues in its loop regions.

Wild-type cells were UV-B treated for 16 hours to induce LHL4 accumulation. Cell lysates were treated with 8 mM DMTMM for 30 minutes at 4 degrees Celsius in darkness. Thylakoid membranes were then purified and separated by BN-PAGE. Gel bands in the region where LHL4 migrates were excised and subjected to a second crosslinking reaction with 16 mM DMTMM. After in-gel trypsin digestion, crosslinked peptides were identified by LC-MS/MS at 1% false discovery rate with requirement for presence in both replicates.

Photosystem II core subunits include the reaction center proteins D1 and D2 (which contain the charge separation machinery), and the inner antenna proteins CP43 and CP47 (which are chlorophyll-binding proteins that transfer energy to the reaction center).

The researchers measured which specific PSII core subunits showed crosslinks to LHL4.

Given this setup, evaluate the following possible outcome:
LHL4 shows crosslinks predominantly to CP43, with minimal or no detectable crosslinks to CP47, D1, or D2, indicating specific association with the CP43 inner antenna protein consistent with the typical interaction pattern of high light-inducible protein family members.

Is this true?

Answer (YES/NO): NO